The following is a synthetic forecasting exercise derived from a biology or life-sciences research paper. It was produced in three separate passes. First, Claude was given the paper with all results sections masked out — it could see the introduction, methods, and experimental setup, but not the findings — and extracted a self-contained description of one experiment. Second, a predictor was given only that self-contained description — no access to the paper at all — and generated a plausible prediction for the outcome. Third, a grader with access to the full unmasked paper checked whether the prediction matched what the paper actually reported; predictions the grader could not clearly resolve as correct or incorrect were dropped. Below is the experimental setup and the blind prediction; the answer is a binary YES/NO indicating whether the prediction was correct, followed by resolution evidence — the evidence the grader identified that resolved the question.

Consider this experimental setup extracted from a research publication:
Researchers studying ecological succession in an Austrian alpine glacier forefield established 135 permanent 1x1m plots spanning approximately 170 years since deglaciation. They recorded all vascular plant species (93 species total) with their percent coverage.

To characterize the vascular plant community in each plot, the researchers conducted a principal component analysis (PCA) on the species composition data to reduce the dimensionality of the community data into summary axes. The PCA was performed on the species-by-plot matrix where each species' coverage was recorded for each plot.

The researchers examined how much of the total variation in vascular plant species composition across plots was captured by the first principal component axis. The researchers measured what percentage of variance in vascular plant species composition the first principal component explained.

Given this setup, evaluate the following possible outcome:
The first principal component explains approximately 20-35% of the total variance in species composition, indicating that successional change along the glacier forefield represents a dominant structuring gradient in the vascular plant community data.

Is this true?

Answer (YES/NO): NO